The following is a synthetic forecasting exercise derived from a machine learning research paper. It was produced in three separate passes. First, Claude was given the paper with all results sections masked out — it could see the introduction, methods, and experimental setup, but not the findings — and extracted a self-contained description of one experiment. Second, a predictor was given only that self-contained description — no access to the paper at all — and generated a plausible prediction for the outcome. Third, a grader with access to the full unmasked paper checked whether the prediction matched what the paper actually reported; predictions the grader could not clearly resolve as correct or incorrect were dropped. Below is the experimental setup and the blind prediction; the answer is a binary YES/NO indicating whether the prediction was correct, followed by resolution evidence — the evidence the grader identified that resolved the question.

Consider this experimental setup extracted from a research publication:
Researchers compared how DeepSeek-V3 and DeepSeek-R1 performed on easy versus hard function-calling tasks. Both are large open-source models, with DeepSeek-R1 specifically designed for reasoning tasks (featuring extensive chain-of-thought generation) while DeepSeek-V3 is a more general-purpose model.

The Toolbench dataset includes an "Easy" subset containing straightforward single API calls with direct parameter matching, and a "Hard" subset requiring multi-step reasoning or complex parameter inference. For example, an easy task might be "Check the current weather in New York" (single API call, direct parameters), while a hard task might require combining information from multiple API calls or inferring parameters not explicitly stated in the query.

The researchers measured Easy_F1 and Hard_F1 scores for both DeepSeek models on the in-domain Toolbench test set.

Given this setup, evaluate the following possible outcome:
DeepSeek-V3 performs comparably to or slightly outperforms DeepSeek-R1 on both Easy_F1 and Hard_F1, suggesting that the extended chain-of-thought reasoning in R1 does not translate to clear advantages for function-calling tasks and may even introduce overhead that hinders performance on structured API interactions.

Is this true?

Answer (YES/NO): NO